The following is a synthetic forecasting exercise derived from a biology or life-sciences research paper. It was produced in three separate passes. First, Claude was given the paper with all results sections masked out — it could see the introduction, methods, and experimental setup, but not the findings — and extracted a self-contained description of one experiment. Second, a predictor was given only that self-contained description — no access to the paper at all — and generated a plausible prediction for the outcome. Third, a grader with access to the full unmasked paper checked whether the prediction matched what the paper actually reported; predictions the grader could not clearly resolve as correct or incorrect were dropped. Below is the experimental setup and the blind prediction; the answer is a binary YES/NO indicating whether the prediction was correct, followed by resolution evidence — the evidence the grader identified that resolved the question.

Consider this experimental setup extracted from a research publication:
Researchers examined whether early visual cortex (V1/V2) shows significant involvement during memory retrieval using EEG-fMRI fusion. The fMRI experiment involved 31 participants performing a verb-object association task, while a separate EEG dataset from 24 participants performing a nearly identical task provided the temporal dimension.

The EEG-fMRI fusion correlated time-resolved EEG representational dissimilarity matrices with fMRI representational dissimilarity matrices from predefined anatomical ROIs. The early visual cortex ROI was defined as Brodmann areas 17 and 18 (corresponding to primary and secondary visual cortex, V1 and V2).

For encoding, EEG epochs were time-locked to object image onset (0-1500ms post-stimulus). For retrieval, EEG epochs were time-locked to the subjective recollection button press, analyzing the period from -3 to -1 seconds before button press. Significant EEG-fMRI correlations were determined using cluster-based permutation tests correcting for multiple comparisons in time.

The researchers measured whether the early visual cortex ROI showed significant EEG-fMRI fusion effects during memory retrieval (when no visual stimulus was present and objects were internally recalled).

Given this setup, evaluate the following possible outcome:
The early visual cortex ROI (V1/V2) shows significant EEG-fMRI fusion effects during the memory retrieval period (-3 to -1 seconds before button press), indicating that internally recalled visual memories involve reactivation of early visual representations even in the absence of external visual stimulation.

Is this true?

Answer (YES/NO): YES